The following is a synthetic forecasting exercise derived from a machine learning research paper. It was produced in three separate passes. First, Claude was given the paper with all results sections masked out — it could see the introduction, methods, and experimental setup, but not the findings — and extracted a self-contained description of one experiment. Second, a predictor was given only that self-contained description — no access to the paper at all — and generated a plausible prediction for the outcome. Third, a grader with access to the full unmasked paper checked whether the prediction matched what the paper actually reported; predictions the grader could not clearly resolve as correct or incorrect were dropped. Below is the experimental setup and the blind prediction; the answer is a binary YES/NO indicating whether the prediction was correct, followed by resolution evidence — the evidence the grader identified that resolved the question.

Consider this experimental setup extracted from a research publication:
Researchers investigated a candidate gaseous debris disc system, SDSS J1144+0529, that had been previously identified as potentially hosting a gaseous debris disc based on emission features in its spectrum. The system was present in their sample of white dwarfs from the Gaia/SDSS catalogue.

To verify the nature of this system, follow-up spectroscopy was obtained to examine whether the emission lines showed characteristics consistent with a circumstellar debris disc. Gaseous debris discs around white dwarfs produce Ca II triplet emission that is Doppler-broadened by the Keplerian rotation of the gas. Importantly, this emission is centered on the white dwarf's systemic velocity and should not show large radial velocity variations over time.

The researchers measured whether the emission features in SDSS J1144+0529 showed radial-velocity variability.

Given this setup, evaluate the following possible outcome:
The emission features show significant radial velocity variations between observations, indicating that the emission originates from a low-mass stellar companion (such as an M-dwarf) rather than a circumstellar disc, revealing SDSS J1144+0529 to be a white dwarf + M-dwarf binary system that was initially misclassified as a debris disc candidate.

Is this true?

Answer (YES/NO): YES